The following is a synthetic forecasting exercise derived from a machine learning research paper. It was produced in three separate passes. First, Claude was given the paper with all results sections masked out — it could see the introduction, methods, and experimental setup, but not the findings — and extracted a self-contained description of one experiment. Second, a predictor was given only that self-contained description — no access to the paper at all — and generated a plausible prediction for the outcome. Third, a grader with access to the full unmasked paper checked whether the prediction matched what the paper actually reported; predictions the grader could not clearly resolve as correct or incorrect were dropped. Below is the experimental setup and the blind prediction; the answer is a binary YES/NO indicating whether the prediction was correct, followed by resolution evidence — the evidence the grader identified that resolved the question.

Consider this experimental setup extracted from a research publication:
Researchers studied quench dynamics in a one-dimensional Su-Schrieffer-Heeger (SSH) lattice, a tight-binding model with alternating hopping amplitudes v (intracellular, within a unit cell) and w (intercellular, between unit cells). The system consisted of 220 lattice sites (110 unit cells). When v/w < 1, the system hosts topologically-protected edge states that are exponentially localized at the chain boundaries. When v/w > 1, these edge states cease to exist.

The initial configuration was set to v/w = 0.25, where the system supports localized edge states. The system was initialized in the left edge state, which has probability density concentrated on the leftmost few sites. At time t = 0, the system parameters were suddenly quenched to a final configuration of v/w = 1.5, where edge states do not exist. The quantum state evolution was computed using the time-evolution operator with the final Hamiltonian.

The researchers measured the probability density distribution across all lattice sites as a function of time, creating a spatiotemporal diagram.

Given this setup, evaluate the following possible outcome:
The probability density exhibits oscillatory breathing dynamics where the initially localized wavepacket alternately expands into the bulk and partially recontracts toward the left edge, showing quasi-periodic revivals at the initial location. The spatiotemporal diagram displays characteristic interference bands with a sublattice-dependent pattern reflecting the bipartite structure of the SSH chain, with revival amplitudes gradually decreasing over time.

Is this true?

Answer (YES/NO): NO